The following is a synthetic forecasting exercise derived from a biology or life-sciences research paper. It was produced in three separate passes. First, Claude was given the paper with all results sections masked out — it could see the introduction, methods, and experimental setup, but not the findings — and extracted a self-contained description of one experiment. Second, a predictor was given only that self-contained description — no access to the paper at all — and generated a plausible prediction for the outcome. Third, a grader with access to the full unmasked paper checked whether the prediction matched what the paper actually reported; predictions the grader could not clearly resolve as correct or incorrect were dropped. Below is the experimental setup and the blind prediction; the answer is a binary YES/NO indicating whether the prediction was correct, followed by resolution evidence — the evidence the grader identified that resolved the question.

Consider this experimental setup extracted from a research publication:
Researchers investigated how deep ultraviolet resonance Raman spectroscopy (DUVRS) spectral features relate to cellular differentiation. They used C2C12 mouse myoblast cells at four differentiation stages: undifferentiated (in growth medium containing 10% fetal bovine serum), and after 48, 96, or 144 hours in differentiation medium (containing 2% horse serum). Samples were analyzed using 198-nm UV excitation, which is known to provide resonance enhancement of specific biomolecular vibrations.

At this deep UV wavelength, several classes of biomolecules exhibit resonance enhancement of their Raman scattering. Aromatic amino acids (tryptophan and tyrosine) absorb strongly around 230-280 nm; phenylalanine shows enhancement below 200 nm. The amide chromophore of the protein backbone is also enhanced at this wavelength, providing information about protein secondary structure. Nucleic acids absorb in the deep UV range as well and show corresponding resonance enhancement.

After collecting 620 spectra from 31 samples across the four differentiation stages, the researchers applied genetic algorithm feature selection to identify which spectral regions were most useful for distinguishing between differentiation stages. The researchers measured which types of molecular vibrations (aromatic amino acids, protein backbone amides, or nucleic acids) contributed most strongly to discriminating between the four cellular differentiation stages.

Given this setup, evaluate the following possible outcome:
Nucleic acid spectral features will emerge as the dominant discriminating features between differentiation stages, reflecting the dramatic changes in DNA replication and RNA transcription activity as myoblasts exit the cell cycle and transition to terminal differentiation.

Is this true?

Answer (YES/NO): NO